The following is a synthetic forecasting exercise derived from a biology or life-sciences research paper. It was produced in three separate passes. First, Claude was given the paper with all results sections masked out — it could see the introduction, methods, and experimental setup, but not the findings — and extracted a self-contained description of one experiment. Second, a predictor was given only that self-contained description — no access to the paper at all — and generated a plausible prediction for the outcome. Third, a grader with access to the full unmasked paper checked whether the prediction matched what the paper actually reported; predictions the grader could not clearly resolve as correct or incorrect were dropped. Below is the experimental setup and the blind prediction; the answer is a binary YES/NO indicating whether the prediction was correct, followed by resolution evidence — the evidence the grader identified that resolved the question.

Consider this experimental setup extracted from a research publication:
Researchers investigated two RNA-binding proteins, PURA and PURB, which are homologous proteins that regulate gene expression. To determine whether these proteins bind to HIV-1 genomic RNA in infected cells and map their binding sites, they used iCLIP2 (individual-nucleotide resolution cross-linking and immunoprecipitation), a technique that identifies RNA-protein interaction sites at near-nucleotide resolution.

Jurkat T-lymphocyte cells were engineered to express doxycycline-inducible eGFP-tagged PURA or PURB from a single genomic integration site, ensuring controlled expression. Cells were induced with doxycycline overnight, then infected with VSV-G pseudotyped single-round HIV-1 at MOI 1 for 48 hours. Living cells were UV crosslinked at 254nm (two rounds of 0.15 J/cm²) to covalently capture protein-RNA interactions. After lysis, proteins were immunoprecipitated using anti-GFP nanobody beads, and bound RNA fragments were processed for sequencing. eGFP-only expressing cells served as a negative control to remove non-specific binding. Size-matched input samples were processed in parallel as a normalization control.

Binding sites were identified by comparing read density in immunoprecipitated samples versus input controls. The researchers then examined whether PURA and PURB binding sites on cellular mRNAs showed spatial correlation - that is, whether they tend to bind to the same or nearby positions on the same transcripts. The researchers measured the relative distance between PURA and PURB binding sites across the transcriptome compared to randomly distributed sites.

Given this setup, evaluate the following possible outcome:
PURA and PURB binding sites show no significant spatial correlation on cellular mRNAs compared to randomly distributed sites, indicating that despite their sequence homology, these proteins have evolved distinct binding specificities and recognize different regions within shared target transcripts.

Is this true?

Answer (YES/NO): NO